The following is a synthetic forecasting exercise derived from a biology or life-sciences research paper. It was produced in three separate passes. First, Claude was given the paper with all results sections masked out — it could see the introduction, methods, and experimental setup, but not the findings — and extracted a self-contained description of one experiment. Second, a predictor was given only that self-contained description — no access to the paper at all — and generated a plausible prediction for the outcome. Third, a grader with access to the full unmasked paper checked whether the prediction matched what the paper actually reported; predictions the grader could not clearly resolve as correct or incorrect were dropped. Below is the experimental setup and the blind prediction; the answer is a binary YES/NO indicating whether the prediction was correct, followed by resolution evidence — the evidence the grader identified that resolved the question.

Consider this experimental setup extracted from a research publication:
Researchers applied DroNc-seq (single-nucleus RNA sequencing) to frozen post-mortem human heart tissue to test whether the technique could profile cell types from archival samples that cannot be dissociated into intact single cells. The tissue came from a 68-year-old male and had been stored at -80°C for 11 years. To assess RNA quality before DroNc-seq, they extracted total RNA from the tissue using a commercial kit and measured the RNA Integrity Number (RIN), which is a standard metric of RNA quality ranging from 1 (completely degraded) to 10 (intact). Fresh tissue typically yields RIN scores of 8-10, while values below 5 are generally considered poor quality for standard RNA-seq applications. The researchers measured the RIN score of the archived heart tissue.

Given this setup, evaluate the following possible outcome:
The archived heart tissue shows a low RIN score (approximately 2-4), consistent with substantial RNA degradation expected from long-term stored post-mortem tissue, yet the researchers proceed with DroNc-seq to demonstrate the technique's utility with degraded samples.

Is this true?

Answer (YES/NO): NO